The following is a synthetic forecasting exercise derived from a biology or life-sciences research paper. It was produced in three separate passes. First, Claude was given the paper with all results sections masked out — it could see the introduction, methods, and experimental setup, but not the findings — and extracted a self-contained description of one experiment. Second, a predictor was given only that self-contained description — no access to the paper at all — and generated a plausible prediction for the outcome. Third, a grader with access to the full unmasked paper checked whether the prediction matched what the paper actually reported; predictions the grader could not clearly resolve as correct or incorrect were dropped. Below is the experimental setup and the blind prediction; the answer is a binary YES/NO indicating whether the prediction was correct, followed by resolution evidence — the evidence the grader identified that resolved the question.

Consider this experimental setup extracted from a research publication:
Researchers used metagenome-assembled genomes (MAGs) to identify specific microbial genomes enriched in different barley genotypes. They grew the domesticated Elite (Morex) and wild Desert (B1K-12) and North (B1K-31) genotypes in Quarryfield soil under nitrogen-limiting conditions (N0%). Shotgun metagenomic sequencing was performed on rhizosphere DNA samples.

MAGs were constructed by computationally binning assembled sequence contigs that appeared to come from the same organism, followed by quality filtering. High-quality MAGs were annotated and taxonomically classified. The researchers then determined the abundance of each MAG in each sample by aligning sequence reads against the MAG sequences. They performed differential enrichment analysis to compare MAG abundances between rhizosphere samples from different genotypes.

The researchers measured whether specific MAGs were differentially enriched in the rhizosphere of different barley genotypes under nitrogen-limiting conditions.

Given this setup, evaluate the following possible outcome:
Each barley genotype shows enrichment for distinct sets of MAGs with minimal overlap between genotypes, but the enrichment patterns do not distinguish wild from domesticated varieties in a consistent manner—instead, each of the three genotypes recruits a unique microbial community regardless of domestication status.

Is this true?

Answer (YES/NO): NO